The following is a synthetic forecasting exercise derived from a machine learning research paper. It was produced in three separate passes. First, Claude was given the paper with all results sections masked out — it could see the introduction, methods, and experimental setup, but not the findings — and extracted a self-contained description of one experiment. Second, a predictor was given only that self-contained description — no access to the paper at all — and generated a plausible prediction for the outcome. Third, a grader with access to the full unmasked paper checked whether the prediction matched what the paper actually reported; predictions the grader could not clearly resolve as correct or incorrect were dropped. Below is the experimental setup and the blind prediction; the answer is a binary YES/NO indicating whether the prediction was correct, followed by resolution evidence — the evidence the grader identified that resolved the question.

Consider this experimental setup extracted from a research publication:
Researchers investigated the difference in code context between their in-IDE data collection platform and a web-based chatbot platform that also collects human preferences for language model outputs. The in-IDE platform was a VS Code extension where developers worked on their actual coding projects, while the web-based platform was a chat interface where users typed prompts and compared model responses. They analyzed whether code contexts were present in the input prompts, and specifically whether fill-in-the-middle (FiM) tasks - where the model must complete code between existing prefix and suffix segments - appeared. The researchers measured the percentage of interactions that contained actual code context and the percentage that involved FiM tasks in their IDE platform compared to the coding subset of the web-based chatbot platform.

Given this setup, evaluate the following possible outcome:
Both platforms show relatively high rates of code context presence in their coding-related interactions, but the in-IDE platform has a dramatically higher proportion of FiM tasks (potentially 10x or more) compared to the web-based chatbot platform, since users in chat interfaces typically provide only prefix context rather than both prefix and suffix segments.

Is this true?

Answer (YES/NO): NO